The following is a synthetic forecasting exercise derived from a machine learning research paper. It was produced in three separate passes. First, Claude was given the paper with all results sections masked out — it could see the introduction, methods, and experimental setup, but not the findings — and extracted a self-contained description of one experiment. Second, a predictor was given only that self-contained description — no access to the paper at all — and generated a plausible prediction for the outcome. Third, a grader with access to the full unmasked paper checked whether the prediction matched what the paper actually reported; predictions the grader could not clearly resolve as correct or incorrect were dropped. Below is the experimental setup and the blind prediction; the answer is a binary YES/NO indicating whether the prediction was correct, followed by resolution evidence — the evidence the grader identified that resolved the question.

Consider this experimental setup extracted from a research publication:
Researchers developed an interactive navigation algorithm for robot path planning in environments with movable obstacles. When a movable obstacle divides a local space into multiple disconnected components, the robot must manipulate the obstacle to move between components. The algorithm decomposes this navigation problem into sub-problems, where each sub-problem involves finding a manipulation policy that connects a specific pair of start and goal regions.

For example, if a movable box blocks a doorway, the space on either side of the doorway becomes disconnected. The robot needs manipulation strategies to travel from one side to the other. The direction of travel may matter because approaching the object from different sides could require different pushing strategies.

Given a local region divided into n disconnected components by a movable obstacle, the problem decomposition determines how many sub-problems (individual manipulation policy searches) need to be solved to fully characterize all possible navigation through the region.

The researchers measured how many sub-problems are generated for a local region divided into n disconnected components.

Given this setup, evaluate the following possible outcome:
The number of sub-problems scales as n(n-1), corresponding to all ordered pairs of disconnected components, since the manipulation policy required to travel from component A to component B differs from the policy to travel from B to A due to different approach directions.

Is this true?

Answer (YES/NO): YES